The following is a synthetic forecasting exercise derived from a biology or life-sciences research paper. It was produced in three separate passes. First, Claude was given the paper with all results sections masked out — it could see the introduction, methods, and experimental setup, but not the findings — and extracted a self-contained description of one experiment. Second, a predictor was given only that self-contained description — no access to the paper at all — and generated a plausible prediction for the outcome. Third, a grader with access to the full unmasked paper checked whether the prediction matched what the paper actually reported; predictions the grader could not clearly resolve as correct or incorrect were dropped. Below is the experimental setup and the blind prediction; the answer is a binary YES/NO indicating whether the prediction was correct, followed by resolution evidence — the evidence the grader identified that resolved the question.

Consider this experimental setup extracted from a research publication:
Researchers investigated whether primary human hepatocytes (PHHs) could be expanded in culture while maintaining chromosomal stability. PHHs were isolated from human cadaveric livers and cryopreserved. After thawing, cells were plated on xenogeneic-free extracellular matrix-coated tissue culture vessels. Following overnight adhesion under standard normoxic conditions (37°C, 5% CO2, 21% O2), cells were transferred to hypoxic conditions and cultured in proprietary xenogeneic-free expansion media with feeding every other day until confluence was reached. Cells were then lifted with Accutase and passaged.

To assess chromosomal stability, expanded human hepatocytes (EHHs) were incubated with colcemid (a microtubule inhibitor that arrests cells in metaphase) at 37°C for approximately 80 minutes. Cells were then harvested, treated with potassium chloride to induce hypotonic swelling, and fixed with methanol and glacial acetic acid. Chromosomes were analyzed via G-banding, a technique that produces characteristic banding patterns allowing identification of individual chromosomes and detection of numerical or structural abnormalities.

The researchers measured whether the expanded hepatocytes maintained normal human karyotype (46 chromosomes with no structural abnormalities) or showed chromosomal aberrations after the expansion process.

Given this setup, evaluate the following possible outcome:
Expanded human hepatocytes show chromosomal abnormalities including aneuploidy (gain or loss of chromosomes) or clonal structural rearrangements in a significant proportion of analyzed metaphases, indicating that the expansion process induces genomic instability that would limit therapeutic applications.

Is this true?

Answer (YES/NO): NO